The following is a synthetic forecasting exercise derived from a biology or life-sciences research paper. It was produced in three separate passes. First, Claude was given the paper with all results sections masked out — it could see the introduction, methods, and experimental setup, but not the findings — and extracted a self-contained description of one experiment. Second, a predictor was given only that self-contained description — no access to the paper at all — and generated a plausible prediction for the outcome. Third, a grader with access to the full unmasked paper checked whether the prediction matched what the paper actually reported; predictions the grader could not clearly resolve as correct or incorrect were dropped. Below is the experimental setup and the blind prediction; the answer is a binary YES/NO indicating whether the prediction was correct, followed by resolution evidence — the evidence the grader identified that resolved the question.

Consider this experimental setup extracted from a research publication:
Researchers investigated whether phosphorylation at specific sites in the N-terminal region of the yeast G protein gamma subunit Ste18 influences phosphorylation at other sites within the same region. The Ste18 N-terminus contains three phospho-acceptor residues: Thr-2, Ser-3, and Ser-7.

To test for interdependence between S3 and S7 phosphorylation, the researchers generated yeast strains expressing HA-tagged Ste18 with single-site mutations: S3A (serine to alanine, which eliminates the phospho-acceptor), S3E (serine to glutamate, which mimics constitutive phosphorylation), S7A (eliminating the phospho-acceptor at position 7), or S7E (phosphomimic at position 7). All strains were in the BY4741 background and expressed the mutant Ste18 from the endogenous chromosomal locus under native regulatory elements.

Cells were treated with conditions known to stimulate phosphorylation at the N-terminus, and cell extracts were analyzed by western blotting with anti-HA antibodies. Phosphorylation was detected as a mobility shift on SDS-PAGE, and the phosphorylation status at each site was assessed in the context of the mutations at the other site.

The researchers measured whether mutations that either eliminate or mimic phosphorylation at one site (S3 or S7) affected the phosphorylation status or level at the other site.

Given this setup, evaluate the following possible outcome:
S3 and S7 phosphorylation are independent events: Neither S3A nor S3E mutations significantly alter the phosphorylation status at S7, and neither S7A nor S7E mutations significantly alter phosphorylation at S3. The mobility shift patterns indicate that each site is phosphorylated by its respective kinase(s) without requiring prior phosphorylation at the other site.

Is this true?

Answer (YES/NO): NO